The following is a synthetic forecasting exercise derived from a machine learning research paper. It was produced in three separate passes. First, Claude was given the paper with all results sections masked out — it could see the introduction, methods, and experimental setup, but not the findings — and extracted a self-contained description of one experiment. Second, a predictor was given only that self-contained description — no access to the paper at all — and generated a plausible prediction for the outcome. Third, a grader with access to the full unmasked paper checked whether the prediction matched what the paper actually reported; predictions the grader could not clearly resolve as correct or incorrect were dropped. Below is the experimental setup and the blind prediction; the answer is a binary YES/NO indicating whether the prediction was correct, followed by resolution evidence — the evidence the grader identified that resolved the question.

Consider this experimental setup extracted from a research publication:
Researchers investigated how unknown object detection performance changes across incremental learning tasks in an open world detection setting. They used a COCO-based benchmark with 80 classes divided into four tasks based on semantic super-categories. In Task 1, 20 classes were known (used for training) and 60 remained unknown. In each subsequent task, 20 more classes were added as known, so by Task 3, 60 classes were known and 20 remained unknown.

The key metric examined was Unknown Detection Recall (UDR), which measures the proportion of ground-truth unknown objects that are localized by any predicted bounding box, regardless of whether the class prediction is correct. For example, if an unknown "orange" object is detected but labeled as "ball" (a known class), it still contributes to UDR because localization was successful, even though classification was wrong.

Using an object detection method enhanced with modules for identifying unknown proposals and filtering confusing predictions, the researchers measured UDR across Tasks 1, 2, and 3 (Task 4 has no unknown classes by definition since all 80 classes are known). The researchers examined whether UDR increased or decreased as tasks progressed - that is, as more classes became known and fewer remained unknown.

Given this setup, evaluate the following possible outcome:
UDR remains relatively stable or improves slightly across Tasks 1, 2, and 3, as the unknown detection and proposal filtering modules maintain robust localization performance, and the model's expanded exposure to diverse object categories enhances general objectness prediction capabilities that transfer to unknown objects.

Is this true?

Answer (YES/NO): NO